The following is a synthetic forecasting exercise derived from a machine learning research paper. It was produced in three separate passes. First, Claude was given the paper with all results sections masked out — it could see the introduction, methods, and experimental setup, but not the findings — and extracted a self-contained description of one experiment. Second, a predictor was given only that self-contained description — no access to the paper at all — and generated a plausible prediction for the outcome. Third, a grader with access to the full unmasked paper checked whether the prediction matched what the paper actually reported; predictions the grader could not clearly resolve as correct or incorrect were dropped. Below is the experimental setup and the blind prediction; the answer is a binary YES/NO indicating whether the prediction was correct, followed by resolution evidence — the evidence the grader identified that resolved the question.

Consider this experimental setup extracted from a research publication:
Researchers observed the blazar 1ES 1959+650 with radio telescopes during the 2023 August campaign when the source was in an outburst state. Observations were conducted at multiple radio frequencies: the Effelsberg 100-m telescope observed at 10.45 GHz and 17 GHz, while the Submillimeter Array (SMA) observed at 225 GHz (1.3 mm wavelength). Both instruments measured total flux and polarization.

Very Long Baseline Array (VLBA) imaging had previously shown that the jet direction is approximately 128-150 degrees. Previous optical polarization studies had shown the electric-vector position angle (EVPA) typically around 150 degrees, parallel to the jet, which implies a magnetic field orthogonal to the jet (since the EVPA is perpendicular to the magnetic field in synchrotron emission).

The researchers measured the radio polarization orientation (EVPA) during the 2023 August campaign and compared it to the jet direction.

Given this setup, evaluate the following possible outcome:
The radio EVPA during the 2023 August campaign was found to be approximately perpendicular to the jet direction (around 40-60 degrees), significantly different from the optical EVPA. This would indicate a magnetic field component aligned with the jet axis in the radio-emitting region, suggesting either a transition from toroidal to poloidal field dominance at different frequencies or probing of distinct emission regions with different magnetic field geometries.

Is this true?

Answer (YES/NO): NO